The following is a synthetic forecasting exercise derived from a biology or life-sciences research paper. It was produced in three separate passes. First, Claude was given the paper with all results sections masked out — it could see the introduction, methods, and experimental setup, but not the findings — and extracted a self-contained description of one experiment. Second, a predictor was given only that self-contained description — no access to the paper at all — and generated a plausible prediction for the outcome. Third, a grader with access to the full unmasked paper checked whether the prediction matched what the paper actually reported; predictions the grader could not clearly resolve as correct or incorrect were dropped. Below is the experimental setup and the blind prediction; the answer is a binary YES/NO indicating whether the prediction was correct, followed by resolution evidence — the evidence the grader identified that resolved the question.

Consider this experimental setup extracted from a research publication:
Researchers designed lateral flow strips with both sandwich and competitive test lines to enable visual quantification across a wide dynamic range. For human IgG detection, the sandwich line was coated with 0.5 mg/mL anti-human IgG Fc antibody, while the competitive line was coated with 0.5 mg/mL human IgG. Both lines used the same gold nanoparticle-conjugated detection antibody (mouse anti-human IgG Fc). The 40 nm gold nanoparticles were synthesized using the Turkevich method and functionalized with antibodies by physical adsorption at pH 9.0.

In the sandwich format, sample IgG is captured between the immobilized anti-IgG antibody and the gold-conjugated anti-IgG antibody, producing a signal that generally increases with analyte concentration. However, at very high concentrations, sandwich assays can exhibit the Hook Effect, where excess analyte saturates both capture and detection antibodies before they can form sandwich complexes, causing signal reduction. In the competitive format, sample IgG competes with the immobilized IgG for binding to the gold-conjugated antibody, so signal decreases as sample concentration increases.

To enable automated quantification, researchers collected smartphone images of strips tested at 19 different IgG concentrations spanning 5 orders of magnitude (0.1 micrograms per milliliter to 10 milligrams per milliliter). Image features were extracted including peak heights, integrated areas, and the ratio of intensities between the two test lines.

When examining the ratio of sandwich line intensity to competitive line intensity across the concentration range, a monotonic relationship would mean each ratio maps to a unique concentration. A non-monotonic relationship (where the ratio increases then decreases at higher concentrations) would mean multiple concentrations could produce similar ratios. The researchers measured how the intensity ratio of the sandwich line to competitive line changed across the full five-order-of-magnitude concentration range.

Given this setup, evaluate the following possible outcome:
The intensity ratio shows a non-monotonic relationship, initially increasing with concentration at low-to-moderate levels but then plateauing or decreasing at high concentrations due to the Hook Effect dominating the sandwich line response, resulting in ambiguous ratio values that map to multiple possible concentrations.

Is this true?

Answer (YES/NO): NO